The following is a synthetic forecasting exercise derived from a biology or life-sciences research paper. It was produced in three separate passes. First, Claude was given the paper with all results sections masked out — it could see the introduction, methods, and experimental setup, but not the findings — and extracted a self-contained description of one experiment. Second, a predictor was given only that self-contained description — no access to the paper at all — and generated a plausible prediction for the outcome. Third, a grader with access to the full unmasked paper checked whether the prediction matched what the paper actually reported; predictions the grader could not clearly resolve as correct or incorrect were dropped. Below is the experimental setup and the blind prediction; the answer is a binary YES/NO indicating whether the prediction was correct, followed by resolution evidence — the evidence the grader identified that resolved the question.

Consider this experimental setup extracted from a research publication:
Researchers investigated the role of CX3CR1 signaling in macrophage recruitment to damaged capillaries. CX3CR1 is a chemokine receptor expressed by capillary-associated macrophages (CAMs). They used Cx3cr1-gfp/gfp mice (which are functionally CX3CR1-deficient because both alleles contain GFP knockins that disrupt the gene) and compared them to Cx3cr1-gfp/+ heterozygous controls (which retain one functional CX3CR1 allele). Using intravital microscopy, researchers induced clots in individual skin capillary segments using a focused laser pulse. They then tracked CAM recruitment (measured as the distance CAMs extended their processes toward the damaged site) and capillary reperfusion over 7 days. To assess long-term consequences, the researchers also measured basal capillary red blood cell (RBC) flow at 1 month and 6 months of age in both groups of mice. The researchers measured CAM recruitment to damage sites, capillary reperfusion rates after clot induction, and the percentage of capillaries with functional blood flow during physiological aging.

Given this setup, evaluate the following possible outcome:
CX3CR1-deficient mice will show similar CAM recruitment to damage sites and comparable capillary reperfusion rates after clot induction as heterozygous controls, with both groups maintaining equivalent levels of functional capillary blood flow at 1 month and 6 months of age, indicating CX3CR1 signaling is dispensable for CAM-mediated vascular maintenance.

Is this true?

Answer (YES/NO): NO